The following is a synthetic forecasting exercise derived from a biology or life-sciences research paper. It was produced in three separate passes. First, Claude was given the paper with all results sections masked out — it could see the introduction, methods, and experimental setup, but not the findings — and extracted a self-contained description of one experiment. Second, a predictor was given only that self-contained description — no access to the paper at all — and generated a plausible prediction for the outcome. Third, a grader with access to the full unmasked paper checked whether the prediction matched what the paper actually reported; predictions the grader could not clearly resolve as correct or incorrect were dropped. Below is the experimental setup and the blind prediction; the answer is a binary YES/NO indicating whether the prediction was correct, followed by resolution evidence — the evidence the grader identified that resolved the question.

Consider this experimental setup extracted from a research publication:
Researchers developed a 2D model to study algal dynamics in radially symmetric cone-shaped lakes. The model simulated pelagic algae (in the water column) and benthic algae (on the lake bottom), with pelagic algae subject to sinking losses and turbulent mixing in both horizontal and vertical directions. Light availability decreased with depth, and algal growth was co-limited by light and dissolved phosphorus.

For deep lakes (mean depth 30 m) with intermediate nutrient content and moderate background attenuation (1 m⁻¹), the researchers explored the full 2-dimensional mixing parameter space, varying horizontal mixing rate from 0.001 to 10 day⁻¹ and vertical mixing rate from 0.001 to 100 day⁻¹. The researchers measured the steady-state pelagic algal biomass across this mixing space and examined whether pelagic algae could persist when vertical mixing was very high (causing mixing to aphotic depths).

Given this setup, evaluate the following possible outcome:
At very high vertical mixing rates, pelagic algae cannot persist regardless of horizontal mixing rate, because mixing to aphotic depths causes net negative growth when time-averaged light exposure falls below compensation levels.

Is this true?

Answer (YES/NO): NO